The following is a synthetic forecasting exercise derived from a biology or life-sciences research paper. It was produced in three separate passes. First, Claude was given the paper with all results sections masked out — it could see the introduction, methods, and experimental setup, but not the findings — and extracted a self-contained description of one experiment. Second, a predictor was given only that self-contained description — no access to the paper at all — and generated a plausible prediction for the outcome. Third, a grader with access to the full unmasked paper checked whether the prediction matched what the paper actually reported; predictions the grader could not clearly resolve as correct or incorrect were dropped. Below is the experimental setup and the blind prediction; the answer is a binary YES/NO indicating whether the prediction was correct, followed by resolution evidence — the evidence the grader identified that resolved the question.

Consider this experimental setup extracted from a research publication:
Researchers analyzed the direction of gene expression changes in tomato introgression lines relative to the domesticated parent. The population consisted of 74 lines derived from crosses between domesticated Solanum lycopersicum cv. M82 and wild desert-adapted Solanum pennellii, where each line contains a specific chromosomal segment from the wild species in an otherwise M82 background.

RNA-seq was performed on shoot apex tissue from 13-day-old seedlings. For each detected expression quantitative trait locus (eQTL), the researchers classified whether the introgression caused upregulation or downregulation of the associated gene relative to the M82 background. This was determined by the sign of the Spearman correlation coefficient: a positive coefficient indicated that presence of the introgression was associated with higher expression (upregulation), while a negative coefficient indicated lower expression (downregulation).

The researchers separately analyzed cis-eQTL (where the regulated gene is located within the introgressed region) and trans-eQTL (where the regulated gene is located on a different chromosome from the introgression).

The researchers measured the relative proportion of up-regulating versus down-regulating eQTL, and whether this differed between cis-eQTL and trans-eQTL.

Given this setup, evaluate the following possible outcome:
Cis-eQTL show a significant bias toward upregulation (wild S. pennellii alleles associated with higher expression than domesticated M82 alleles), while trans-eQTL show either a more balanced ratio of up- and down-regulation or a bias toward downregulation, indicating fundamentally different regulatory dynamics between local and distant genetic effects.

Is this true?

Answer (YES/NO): NO